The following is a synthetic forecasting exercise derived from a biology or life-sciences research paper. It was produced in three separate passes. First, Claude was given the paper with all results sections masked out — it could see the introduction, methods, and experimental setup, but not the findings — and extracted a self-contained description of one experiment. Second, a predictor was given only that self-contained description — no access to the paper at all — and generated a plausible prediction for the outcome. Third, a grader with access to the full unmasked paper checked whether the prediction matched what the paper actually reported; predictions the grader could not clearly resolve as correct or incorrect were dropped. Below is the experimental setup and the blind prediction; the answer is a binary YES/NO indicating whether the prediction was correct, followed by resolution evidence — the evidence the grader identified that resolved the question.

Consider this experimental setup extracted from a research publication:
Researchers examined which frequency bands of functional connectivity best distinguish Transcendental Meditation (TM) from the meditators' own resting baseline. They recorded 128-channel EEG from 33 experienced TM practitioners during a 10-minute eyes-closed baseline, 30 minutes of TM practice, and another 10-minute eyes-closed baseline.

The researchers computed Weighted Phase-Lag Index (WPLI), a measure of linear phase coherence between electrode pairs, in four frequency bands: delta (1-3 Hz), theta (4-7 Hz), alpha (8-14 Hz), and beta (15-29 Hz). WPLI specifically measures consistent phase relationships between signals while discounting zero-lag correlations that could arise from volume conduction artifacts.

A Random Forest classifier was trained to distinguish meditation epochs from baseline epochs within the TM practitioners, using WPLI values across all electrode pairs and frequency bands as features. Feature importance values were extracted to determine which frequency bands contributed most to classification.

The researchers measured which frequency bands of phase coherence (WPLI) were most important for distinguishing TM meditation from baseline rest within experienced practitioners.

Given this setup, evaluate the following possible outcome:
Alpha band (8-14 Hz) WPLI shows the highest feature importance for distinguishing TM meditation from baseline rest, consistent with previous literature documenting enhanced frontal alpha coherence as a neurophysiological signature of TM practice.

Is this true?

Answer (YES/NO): NO